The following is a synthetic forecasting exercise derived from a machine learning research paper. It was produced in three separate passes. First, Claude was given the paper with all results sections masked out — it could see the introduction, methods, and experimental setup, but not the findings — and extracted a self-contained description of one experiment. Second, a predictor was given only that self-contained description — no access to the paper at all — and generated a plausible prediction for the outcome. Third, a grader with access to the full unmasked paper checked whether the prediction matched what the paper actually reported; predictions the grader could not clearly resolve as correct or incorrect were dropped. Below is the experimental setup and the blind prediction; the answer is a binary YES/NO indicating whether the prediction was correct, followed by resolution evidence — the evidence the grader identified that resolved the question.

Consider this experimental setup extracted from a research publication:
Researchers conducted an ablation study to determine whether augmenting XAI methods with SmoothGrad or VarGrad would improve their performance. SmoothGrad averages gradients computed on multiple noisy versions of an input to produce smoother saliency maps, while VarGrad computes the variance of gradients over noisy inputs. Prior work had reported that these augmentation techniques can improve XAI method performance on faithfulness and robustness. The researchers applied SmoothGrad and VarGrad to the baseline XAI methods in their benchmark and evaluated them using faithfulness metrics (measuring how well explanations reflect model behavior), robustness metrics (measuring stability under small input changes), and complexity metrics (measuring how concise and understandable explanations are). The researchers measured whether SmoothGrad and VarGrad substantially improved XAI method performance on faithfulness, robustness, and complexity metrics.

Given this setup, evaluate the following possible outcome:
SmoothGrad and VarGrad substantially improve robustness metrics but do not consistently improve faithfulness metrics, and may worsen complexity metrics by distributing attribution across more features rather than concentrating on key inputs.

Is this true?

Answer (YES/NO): NO